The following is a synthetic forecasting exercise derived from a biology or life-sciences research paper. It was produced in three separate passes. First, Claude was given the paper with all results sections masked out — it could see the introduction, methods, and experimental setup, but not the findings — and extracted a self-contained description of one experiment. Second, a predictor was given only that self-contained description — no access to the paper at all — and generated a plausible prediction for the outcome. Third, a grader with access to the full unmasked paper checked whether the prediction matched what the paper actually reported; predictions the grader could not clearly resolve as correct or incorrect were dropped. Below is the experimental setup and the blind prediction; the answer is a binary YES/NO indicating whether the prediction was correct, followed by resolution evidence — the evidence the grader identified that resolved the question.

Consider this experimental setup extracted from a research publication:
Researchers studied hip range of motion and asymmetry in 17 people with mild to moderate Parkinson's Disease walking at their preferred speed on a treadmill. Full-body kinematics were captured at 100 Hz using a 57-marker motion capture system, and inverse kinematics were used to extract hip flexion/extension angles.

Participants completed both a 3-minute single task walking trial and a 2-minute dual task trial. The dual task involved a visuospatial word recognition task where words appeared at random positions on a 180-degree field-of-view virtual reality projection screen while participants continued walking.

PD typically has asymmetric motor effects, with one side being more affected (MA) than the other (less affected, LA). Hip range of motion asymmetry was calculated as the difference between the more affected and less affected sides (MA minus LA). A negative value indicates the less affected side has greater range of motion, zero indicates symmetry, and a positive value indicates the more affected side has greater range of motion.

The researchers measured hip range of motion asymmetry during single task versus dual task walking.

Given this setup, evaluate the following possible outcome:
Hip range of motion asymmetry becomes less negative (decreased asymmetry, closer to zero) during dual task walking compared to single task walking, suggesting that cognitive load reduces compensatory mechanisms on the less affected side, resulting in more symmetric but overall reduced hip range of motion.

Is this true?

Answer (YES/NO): YES